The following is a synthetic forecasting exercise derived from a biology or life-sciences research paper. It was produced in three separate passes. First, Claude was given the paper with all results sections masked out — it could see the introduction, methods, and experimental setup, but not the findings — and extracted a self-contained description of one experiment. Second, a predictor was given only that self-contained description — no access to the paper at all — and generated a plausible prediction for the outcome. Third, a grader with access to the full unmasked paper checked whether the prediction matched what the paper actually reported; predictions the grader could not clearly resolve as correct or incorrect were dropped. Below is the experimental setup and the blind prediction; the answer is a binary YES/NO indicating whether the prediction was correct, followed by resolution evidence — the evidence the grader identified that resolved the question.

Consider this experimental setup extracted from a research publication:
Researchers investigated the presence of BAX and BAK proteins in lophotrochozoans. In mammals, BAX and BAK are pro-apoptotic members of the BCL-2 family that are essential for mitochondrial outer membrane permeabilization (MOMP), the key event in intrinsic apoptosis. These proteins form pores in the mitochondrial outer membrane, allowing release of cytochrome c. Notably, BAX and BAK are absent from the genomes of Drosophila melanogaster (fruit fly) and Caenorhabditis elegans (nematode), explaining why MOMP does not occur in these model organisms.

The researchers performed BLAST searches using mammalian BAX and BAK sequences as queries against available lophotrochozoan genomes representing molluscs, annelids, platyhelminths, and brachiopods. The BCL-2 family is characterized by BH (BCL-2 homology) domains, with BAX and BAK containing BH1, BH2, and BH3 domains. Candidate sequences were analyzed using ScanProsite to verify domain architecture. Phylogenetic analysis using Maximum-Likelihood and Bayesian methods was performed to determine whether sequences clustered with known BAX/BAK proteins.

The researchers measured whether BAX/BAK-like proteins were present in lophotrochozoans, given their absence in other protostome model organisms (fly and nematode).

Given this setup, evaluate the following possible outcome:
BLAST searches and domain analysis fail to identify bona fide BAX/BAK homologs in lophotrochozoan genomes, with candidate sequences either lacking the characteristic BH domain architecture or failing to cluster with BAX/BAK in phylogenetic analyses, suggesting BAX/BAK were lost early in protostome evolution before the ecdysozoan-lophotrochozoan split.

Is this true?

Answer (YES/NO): NO